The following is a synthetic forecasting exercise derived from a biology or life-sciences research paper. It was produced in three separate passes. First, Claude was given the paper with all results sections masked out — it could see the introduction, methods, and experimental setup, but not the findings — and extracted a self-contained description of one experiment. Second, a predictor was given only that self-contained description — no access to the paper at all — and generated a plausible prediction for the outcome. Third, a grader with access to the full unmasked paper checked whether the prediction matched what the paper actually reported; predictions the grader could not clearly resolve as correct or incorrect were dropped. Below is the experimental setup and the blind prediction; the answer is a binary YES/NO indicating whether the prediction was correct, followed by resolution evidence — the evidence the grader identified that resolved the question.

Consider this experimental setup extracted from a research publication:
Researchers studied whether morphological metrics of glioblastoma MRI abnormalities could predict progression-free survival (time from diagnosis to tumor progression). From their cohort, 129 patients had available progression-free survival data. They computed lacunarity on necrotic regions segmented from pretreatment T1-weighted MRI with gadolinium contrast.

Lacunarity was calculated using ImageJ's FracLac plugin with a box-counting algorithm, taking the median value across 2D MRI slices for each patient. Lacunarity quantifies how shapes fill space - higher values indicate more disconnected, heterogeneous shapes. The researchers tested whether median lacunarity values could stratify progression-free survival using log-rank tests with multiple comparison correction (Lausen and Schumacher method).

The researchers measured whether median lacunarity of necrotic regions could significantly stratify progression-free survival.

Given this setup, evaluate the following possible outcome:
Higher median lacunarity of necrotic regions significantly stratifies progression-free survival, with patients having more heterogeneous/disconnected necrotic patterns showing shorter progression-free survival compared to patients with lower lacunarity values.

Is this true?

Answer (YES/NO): NO